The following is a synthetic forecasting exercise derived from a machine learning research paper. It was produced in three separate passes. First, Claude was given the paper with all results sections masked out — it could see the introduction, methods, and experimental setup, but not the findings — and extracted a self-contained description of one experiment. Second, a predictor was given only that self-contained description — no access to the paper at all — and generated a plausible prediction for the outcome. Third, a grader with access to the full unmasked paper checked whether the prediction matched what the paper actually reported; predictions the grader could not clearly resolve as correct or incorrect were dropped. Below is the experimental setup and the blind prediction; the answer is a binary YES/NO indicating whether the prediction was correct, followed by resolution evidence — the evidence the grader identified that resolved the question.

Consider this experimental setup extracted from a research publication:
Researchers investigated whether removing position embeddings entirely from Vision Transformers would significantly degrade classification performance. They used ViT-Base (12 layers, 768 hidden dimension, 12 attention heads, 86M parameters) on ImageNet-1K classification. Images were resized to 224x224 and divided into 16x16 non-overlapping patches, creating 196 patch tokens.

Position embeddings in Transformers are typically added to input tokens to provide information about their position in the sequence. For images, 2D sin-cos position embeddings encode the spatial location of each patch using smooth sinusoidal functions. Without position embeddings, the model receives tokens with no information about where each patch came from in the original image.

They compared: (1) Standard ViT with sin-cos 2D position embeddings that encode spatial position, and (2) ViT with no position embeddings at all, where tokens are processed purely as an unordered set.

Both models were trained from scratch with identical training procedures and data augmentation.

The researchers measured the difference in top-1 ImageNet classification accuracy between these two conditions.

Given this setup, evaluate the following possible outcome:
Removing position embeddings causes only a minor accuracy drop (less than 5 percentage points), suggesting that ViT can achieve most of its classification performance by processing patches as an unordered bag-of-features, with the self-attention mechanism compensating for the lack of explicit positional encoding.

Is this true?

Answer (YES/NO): YES